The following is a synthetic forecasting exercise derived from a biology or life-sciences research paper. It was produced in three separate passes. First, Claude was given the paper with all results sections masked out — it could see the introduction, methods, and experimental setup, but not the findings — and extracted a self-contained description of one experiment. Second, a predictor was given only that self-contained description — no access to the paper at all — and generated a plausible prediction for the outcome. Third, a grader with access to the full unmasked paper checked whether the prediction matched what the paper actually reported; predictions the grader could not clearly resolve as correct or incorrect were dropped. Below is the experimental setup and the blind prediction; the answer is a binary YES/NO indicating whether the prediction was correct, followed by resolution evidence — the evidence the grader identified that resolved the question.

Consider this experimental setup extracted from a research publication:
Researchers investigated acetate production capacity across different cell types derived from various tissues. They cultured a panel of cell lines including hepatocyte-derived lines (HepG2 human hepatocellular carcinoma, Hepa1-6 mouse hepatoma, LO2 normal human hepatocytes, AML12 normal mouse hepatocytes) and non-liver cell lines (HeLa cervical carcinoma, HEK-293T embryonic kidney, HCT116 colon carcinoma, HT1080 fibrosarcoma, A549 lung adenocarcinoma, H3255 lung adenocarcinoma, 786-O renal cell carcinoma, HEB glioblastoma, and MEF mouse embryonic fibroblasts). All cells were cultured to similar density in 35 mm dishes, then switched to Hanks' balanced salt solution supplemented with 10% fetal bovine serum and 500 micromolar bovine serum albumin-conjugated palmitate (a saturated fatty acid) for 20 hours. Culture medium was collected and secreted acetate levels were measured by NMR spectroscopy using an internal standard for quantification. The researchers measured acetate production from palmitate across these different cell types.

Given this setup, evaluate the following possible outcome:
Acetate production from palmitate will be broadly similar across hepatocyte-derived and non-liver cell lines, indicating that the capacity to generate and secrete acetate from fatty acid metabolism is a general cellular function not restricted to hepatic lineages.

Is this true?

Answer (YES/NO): NO